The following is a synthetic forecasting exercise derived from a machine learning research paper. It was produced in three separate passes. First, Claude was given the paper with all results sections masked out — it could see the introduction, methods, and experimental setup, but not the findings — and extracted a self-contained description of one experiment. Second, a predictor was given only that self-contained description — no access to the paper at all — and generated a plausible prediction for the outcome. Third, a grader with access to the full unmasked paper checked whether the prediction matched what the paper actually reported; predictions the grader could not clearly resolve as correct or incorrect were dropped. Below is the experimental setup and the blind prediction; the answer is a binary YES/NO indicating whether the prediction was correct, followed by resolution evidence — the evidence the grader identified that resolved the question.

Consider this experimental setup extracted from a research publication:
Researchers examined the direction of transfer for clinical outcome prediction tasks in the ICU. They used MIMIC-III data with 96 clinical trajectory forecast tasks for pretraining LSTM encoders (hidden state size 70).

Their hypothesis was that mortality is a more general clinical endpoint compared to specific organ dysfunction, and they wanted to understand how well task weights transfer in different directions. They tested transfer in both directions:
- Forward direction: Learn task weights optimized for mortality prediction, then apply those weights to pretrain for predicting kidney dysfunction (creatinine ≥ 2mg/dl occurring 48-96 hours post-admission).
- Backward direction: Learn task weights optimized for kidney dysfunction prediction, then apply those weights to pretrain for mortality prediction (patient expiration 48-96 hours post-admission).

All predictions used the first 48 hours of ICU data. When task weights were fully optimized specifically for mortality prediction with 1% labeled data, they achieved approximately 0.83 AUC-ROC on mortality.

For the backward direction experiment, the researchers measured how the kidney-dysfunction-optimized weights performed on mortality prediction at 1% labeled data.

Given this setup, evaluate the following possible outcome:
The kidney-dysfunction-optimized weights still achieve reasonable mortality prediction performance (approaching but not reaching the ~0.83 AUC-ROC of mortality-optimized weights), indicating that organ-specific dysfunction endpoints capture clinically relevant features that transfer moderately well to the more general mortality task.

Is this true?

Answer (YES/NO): YES